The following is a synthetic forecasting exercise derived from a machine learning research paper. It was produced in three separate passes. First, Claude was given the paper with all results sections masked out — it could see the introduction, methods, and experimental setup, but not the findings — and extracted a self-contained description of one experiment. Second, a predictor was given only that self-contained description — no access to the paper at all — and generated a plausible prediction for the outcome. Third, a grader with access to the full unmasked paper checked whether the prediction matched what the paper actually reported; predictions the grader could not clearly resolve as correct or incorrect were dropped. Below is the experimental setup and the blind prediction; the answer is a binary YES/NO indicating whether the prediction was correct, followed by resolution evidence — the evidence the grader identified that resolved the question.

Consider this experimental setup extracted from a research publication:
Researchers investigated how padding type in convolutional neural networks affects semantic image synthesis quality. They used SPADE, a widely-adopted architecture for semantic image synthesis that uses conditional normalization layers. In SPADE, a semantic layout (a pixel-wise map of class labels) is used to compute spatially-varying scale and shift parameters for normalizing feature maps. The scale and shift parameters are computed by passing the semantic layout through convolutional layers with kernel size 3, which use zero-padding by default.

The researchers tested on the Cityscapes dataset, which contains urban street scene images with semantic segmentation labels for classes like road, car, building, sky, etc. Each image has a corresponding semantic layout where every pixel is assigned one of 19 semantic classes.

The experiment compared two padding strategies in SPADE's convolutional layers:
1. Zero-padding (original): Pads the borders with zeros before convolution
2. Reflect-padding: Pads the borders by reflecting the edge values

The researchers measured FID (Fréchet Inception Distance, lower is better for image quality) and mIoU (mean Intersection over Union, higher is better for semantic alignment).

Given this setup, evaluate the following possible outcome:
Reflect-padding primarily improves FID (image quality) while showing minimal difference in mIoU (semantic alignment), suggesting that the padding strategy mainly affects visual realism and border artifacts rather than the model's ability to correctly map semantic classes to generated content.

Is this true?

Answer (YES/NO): NO